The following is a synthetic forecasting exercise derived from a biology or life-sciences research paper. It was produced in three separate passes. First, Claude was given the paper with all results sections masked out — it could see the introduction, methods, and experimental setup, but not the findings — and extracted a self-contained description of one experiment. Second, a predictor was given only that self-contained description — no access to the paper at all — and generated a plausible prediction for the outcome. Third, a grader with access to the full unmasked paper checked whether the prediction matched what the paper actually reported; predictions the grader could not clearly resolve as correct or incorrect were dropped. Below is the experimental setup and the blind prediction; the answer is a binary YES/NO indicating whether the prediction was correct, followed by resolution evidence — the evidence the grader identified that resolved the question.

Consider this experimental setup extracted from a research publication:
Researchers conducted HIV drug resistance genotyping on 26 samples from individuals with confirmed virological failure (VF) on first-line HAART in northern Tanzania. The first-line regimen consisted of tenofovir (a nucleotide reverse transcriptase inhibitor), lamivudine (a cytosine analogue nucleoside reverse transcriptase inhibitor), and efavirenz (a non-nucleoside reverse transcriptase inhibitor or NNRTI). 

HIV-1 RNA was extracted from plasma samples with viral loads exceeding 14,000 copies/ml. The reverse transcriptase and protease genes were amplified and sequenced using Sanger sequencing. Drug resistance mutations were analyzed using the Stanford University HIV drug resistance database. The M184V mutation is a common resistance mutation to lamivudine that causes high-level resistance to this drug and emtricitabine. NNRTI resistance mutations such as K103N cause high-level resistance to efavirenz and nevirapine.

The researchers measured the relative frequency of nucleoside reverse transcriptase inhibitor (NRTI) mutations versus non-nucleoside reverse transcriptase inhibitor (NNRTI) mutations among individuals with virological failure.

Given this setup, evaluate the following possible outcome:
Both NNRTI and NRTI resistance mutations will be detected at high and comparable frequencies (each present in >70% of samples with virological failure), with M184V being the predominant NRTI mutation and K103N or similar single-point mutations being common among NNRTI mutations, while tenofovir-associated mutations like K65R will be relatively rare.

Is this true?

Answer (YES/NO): NO